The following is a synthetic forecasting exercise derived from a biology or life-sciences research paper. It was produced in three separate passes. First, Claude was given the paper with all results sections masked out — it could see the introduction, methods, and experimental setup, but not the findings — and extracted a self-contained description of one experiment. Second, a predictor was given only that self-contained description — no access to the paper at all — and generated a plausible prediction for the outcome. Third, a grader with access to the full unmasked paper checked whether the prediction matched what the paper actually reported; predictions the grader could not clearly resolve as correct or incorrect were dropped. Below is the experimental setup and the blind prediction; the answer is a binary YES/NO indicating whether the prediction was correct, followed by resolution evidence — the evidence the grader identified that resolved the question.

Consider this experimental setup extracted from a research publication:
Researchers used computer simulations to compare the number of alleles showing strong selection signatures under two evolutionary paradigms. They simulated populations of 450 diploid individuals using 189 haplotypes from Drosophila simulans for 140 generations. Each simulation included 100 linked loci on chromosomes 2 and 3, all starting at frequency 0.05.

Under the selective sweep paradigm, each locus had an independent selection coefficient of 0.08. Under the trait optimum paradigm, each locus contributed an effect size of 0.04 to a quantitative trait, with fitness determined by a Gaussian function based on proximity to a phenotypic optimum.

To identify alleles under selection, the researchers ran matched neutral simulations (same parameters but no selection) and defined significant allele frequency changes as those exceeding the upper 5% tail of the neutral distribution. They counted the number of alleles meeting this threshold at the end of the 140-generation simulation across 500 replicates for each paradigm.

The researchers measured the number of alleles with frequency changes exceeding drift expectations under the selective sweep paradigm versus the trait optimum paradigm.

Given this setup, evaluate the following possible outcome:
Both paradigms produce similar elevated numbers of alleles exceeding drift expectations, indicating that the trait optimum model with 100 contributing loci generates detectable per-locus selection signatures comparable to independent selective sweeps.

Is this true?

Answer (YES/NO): NO